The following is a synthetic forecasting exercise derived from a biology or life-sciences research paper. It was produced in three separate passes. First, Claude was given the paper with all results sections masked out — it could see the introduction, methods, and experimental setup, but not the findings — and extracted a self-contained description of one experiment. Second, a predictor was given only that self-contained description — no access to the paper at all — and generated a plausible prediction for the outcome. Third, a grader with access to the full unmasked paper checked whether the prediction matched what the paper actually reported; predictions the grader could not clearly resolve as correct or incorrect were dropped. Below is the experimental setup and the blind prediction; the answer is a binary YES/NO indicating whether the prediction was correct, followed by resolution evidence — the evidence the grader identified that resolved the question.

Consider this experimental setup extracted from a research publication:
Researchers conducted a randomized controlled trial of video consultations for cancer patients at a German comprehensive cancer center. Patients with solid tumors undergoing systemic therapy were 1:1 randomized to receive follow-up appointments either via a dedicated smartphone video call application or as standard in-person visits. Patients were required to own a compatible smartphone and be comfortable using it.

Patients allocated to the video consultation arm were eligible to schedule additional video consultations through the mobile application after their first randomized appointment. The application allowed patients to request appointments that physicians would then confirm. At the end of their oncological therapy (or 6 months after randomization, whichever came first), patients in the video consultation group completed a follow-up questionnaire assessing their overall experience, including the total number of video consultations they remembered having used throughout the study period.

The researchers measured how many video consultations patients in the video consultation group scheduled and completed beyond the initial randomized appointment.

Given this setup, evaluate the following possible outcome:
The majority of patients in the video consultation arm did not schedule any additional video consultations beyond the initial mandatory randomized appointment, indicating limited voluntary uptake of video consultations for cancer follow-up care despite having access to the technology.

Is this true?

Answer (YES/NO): YES